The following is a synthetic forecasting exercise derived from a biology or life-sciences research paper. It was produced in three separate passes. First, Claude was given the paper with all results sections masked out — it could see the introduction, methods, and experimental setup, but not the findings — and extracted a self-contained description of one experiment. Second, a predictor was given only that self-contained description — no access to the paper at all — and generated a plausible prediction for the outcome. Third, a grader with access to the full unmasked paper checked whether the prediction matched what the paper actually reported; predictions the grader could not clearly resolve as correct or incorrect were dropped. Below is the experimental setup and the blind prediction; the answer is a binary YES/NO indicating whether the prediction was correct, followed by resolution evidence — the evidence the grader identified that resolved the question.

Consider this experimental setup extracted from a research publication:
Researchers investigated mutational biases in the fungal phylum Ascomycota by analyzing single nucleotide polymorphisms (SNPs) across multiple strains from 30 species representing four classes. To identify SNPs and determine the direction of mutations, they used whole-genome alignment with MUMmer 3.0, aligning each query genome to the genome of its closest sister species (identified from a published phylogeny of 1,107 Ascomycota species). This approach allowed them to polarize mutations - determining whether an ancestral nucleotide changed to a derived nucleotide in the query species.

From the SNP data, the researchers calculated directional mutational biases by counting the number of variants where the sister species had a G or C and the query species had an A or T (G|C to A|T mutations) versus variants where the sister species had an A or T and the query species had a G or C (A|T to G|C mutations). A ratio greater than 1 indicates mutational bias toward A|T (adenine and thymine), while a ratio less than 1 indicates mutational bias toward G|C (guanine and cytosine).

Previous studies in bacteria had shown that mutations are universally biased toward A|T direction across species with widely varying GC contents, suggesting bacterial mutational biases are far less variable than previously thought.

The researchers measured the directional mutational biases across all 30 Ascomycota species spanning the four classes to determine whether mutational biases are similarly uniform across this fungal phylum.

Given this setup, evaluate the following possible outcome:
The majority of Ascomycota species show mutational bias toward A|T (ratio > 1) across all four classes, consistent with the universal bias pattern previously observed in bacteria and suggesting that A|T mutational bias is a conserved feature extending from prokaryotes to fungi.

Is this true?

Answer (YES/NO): NO